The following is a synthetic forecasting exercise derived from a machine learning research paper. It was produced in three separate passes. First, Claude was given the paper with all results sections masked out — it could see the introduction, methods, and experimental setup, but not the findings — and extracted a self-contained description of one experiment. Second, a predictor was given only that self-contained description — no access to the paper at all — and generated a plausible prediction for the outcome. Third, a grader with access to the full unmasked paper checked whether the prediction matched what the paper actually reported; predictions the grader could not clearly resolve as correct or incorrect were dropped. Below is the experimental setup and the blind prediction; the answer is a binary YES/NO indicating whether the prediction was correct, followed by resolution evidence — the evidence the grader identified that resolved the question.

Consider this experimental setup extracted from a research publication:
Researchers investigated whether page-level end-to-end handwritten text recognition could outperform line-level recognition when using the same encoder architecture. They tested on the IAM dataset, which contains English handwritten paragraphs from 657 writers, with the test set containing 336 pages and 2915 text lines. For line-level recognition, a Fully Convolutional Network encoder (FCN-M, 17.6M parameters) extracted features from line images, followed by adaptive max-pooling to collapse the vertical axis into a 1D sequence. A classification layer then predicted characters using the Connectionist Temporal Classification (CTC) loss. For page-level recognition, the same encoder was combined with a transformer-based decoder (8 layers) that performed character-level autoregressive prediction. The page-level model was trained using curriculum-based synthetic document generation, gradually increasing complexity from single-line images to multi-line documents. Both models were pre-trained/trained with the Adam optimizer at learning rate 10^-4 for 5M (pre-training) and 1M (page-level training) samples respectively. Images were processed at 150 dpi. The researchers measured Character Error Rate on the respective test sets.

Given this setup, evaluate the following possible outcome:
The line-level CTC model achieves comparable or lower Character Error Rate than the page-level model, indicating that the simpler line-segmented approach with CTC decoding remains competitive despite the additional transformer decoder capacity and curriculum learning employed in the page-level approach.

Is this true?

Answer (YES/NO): NO